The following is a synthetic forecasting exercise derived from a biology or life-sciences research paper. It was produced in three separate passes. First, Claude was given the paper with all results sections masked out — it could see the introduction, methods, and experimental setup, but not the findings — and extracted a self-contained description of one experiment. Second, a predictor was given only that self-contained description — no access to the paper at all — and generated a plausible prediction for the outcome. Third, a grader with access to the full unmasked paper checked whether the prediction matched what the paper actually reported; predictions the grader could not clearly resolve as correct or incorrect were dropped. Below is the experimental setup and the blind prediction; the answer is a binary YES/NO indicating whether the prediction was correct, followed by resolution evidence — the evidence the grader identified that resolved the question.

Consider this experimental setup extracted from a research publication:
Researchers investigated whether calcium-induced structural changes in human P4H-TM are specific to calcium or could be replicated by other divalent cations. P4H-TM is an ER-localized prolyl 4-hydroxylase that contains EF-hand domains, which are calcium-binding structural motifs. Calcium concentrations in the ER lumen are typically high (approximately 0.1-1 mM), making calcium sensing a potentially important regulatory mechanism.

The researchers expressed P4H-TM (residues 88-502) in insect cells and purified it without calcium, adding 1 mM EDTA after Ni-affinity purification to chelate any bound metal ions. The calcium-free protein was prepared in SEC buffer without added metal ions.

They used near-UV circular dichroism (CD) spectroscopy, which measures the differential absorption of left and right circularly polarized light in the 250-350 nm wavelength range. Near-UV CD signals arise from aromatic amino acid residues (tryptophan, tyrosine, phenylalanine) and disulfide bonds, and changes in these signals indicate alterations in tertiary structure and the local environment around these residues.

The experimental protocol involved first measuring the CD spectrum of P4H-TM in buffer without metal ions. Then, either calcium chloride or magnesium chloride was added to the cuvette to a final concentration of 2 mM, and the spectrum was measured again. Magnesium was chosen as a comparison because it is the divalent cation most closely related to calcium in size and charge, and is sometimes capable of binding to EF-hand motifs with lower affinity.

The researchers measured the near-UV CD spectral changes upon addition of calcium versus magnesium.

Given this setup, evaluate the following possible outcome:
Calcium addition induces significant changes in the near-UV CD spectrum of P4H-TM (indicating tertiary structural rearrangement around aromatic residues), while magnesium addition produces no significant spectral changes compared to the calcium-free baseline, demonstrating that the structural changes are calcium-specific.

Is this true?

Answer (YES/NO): YES